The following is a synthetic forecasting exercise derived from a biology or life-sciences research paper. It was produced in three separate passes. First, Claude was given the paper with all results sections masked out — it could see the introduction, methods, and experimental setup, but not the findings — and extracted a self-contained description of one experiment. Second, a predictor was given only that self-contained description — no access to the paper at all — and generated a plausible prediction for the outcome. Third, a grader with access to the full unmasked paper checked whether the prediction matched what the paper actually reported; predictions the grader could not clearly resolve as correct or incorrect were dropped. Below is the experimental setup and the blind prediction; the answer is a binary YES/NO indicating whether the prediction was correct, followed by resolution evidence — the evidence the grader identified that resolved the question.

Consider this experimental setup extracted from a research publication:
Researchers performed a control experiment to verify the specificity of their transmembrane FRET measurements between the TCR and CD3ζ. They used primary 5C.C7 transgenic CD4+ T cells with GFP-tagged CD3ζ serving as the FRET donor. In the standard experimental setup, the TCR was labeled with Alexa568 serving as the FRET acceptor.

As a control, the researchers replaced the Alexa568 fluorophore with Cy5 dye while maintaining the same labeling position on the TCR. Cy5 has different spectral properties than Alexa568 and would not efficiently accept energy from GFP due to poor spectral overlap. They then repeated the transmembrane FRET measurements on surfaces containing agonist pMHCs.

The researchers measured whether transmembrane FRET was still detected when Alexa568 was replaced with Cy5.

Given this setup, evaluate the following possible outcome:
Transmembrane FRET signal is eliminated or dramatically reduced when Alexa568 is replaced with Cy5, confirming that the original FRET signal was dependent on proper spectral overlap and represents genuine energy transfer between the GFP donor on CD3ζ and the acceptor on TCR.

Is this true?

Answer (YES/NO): YES